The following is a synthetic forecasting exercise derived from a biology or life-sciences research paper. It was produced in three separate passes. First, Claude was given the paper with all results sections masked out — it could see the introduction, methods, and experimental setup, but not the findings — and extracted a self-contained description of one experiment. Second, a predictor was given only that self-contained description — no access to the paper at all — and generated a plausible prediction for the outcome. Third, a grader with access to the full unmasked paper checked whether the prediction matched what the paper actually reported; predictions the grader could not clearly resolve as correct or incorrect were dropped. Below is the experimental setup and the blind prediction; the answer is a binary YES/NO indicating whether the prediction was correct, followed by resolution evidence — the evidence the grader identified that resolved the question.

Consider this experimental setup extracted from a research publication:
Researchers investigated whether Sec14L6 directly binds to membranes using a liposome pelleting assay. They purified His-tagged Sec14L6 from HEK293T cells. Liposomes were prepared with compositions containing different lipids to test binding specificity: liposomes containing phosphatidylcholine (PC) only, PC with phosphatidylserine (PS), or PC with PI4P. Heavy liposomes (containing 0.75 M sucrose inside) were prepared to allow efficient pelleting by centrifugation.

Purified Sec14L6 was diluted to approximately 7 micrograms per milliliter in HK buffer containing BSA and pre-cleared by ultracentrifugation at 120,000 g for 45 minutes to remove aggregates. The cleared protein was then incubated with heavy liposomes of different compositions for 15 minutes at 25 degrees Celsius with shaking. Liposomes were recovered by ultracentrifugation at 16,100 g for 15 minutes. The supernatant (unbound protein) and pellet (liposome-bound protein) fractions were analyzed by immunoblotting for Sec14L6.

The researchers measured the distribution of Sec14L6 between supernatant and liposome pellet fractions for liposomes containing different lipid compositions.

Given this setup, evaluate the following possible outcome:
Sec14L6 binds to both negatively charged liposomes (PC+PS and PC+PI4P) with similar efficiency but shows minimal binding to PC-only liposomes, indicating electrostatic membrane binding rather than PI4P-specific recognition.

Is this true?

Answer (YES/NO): NO